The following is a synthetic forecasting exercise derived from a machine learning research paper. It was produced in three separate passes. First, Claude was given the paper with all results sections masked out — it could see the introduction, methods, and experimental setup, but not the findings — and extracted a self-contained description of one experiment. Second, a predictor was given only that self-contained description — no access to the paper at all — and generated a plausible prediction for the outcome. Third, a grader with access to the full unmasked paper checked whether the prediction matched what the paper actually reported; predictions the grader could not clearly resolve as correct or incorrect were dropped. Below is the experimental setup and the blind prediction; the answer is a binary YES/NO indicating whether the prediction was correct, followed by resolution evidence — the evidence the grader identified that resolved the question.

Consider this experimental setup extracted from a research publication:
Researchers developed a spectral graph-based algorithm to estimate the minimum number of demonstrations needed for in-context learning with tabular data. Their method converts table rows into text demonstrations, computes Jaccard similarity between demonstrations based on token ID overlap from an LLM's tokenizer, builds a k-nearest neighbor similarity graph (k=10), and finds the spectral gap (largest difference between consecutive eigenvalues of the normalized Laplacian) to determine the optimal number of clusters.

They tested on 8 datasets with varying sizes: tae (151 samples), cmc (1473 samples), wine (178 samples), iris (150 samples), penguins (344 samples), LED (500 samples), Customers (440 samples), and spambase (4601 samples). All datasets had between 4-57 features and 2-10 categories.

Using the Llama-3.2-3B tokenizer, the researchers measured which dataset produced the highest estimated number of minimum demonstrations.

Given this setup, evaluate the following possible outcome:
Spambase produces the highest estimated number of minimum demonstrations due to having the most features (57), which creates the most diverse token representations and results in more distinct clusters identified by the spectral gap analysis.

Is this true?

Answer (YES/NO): NO